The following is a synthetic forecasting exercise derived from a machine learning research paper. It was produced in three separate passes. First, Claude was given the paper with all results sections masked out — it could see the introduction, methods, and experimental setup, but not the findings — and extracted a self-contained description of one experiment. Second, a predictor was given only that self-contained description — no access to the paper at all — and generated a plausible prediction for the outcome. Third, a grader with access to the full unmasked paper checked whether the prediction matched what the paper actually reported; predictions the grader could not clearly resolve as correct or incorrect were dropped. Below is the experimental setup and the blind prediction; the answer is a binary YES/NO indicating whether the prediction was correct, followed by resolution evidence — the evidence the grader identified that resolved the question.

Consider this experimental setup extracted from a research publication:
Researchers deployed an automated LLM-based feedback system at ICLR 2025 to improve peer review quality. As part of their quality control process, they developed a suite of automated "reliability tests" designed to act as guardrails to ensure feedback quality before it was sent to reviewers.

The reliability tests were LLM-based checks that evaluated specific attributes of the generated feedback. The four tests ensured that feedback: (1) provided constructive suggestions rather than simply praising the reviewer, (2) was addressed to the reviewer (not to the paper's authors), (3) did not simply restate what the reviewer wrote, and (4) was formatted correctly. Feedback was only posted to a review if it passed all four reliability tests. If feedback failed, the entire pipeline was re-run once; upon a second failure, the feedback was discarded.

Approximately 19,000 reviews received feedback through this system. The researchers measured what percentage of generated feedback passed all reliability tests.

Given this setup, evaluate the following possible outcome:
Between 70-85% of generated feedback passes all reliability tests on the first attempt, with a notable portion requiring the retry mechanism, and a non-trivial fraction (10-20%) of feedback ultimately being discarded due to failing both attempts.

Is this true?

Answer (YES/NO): NO